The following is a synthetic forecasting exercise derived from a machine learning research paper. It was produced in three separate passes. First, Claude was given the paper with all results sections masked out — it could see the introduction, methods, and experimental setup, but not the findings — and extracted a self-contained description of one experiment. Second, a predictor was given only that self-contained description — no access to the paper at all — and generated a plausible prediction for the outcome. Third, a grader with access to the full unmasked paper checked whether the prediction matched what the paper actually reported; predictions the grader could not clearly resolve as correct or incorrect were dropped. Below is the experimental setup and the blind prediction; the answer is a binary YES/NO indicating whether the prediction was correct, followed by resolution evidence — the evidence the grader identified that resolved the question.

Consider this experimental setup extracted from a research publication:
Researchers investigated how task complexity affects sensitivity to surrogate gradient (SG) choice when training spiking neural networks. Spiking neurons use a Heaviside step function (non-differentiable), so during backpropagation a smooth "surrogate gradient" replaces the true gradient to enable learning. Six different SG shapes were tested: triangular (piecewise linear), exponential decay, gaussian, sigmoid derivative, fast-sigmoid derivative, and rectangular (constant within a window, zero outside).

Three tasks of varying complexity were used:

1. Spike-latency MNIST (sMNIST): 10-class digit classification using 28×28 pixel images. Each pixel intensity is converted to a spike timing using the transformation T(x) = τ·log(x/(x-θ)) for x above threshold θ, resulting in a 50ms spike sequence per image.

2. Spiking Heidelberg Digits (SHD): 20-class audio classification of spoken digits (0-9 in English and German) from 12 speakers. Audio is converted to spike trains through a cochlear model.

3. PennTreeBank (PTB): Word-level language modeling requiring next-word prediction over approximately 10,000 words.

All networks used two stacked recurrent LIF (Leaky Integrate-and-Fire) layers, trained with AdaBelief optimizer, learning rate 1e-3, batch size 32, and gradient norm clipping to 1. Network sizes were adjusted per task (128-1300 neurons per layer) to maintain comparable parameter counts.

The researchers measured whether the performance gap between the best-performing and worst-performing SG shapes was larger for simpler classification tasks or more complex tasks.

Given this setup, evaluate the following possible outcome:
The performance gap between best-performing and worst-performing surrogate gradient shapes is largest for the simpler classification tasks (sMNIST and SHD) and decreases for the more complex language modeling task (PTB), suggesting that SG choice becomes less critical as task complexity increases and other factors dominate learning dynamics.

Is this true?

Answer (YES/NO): NO